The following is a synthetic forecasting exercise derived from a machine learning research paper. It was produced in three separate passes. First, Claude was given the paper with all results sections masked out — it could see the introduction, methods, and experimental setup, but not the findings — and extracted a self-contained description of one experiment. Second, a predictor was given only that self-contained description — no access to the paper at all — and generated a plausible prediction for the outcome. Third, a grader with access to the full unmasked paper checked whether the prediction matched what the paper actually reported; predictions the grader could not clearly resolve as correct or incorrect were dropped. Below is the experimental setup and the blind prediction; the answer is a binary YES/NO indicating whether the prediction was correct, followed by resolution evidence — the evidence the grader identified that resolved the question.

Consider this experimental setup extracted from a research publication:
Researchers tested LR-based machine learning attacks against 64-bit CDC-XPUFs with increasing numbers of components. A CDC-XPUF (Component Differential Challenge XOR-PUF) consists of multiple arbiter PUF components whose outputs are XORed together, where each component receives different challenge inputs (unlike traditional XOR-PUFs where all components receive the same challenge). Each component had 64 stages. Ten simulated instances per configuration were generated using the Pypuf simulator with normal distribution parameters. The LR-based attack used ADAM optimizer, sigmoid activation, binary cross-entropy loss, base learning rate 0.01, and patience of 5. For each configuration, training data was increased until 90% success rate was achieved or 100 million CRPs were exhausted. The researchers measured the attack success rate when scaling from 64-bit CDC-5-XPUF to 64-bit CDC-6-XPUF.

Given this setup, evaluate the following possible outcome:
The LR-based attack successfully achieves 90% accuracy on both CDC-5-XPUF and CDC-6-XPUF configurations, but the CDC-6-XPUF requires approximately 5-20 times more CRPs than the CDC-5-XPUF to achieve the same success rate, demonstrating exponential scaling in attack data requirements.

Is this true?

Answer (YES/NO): NO